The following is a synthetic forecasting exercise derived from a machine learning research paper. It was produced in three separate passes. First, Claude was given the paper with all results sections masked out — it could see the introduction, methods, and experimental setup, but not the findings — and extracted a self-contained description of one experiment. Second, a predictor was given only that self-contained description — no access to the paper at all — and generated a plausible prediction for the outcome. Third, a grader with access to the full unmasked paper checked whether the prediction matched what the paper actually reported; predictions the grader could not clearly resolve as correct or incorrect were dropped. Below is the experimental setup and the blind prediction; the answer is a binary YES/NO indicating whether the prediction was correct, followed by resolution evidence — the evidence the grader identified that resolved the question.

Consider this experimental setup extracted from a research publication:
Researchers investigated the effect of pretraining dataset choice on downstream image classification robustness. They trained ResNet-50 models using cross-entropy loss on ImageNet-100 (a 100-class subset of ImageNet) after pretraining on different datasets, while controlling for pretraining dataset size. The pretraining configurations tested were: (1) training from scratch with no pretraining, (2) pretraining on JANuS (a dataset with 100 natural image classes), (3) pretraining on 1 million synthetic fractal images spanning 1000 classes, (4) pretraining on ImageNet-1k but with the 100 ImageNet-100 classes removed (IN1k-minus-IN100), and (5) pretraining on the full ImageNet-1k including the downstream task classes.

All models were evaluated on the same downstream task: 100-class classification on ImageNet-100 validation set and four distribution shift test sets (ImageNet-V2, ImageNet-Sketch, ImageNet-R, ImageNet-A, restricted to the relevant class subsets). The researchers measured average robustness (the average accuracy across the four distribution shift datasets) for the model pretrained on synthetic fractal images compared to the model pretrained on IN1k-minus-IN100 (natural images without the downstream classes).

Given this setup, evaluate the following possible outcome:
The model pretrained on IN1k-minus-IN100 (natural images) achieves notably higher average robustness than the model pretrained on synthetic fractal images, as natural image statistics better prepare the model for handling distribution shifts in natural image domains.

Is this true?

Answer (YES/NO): NO